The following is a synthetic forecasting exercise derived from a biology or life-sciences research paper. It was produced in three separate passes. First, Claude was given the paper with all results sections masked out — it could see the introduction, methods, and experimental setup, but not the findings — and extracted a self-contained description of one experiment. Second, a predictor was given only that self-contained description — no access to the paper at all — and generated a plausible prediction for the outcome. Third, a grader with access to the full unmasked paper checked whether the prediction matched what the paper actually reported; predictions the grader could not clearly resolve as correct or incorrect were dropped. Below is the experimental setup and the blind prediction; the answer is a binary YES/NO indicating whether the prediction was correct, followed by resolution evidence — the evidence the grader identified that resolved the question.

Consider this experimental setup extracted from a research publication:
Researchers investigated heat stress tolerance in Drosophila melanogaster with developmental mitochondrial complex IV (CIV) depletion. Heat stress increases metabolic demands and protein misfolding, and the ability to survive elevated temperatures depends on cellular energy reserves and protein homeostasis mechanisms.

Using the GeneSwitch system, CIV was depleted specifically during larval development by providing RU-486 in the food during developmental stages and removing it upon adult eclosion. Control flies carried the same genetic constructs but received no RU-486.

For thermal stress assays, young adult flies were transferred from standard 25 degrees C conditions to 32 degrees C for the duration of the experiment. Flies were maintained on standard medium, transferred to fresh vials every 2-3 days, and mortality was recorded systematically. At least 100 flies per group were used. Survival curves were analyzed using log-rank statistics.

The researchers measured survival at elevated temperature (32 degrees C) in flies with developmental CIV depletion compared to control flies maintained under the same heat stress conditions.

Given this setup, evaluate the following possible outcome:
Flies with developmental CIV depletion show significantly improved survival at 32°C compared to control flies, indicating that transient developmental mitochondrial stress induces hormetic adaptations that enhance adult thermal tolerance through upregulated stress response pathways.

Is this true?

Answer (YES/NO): NO